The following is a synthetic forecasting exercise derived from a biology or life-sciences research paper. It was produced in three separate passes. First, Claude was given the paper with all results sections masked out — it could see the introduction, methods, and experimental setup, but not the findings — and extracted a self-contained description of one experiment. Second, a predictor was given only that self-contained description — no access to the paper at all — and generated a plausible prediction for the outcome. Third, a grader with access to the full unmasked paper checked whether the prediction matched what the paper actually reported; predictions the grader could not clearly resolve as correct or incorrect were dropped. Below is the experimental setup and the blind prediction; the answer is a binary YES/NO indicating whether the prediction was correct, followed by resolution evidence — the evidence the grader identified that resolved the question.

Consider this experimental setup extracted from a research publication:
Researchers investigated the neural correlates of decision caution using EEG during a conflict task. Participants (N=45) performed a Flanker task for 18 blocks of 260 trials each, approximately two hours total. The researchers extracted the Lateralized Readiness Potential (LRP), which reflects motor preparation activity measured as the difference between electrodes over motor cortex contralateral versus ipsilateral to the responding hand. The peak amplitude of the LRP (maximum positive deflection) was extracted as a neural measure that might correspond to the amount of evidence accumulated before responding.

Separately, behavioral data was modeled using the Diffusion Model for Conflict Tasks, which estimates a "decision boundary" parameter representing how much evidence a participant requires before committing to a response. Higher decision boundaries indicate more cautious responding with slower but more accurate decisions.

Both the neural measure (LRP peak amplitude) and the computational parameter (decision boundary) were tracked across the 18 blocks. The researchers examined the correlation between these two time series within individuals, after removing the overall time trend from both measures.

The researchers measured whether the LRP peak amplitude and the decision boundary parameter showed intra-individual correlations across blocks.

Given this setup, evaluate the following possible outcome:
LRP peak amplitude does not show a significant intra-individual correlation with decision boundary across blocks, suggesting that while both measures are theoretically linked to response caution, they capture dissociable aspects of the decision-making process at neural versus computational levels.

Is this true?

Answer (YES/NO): YES